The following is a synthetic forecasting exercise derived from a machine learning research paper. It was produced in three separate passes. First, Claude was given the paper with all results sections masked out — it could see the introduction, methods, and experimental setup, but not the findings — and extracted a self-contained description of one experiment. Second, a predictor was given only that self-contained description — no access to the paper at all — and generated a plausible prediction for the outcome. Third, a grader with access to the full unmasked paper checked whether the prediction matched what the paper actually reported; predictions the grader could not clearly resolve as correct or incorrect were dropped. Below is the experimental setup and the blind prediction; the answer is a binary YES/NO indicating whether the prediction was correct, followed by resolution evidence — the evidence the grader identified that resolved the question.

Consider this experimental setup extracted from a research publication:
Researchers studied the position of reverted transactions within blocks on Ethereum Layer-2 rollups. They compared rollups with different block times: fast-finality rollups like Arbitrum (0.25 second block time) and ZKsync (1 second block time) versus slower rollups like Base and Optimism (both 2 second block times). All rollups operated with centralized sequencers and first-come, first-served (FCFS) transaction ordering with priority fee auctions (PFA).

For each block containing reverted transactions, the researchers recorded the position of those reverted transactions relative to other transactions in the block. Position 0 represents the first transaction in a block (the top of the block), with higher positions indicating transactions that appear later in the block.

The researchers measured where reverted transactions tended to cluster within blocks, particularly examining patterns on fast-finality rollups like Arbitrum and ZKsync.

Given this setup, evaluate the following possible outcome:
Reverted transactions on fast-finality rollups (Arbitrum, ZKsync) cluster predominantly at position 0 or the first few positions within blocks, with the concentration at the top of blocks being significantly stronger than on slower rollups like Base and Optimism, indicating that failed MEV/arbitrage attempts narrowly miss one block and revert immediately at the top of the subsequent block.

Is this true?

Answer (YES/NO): YES